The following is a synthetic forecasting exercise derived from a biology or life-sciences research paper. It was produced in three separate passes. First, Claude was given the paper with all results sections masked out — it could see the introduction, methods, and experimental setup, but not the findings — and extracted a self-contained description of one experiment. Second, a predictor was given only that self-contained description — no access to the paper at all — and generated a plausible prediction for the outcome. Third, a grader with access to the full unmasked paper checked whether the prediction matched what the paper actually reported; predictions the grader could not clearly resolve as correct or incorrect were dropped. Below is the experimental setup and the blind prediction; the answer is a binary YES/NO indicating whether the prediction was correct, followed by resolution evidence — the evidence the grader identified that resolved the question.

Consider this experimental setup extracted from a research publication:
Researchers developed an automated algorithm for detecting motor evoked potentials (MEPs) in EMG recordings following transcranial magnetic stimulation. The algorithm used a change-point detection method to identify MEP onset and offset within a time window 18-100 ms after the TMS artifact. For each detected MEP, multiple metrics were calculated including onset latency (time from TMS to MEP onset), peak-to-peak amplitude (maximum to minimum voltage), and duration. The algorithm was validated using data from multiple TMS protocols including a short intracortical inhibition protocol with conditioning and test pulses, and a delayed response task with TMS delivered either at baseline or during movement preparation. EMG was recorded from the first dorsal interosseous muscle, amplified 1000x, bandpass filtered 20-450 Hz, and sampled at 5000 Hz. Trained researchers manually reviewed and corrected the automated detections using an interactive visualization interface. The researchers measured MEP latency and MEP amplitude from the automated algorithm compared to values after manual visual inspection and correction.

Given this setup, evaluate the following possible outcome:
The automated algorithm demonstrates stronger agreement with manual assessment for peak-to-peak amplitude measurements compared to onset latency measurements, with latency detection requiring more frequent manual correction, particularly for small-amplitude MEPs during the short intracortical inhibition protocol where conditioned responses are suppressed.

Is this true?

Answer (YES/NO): NO